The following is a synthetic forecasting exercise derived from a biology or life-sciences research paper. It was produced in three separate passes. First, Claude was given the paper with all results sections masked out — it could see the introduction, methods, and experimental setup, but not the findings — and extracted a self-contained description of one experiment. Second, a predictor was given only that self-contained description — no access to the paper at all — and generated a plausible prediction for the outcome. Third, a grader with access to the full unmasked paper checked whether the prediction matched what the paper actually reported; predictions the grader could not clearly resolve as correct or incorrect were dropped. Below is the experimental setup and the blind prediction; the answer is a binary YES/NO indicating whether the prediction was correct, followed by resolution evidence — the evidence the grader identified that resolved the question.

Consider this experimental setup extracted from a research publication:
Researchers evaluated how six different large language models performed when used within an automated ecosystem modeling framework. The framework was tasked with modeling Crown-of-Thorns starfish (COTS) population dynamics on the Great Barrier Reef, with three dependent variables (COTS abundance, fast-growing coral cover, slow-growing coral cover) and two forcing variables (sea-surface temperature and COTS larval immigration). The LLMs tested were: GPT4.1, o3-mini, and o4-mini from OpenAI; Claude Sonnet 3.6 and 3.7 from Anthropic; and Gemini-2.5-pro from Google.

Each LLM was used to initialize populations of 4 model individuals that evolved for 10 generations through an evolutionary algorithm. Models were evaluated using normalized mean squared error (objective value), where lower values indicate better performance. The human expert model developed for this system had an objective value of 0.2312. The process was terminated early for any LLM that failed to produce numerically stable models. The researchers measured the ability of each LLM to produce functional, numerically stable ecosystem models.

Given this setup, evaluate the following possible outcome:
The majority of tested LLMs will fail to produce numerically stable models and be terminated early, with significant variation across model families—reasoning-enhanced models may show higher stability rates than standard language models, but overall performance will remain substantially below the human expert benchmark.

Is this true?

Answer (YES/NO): NO